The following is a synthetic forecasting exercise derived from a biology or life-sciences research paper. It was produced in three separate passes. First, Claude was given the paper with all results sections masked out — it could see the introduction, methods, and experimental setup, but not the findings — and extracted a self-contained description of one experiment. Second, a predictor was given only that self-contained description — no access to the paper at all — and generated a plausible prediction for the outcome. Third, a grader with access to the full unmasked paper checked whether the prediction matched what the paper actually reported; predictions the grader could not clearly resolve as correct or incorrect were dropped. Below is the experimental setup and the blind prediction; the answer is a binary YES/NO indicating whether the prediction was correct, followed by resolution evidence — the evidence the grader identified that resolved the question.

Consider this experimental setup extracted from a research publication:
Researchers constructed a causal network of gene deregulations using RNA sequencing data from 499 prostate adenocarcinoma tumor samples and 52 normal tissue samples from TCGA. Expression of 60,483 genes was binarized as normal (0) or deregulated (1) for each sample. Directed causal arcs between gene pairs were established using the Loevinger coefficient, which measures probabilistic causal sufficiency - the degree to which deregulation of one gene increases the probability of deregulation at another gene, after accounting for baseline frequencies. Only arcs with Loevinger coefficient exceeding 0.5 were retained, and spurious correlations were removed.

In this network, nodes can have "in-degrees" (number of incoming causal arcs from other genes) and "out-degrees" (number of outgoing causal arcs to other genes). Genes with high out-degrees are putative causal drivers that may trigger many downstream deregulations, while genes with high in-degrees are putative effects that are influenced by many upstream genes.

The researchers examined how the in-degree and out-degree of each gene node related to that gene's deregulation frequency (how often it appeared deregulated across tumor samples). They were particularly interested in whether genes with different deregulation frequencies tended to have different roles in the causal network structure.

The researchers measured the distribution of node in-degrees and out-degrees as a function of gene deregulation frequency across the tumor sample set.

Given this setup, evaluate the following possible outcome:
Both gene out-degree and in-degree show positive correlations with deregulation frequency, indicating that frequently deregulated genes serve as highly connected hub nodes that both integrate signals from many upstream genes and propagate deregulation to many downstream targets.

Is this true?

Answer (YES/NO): NO